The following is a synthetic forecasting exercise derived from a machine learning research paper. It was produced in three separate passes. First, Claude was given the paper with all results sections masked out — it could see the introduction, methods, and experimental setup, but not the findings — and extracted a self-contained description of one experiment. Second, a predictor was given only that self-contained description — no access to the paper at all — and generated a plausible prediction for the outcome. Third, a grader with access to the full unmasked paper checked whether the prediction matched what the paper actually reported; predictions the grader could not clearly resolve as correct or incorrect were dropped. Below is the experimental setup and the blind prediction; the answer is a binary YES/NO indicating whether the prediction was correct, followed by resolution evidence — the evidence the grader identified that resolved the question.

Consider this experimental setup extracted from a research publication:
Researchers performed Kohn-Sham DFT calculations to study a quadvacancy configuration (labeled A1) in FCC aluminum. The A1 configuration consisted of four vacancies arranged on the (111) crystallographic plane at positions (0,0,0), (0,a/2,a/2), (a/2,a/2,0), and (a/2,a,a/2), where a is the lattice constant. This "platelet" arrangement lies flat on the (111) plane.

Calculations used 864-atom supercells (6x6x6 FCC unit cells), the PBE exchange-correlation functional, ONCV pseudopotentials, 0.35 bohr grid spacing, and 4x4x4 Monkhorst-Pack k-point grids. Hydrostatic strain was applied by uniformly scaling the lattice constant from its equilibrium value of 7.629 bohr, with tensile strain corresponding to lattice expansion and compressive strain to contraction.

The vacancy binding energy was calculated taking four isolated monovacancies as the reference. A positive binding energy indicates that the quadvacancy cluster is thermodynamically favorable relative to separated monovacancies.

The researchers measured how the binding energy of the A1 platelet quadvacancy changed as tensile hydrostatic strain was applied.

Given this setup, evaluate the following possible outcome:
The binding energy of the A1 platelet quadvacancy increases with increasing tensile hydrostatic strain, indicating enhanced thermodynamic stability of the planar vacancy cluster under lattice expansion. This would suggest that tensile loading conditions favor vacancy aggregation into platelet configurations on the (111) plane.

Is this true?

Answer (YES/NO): YES